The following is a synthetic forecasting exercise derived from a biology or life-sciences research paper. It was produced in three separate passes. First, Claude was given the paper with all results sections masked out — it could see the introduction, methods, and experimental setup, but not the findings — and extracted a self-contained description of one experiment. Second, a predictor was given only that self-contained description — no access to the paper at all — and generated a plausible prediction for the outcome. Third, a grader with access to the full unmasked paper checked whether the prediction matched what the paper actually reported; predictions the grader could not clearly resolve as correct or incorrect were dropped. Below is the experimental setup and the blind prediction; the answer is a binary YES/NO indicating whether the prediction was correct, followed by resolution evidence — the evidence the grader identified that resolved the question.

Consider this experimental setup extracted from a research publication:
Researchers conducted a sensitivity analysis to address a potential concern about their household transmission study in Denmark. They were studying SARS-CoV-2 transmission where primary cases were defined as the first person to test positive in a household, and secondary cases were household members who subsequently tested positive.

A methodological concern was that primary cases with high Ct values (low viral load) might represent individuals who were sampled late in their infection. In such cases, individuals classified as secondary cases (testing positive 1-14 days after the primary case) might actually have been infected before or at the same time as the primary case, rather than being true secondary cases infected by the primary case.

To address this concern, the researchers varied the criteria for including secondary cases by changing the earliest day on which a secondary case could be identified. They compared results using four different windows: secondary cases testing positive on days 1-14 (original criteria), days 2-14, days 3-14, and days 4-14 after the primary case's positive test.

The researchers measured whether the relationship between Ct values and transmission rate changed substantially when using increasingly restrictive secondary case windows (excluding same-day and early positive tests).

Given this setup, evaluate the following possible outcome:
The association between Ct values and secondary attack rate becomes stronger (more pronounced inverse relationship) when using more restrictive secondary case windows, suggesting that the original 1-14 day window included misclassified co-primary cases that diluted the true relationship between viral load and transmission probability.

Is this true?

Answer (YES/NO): NO